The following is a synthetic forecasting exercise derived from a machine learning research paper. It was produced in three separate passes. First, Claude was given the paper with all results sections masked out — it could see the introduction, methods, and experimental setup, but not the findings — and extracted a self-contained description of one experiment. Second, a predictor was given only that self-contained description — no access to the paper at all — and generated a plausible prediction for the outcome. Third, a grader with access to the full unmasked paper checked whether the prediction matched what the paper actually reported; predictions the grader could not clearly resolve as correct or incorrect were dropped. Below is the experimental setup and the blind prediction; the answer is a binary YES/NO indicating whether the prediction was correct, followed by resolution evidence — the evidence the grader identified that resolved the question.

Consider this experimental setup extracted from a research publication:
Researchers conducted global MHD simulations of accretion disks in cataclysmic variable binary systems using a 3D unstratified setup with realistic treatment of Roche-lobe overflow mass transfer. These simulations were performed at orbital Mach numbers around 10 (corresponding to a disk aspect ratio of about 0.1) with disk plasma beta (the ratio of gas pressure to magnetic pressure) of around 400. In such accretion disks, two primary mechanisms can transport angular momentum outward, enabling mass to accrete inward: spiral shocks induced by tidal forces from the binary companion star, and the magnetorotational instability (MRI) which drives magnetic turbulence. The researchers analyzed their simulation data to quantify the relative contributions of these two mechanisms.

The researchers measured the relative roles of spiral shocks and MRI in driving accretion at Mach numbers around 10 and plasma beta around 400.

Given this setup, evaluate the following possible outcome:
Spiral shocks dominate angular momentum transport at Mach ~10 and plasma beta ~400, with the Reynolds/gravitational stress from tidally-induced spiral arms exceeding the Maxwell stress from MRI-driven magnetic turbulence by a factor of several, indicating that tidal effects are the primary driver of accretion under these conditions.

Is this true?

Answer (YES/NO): NO